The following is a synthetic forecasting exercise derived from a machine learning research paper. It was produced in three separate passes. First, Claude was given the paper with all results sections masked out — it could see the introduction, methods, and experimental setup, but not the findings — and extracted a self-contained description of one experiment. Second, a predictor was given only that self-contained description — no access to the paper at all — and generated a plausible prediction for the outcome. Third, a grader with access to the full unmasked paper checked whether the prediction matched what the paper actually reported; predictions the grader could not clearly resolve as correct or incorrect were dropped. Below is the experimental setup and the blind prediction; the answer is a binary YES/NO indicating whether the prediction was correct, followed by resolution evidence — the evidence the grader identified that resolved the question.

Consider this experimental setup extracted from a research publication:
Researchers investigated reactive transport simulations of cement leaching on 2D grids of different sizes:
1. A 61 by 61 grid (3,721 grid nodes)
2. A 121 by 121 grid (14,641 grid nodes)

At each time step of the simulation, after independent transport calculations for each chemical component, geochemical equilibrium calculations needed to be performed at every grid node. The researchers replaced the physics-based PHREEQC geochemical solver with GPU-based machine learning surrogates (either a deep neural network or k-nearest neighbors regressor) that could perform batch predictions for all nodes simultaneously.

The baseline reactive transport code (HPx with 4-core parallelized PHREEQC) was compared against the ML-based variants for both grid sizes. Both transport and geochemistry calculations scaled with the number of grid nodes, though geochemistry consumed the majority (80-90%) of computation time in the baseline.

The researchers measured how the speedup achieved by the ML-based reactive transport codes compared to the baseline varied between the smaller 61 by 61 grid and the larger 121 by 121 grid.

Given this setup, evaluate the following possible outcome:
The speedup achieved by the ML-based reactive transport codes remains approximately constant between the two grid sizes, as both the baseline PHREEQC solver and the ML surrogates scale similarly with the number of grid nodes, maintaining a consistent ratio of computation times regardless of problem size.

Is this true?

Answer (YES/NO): NO